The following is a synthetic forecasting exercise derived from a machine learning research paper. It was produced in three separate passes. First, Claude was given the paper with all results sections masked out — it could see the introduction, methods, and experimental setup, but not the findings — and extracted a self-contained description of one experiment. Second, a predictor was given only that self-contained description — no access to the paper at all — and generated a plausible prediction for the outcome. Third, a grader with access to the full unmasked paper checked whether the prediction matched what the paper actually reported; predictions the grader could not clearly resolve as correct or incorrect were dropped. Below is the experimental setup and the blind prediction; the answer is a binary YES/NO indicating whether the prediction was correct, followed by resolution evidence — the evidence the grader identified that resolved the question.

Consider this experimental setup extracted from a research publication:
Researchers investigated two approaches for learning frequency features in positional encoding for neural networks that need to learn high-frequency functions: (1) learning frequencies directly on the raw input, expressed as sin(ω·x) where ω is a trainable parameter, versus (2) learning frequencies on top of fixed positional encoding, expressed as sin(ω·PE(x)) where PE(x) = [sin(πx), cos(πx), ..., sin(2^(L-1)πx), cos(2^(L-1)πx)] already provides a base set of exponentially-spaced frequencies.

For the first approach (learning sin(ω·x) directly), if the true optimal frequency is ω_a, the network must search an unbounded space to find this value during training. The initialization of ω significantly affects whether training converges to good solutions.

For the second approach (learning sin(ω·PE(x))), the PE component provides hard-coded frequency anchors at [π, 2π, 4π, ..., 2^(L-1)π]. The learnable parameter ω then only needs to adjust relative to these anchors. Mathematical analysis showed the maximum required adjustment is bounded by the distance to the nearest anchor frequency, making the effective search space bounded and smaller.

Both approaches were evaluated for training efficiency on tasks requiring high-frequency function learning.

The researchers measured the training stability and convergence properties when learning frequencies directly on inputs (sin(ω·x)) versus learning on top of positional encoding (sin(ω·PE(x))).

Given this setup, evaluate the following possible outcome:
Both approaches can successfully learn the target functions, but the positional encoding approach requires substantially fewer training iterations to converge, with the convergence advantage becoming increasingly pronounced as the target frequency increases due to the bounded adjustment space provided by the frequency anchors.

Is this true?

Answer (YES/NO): NO